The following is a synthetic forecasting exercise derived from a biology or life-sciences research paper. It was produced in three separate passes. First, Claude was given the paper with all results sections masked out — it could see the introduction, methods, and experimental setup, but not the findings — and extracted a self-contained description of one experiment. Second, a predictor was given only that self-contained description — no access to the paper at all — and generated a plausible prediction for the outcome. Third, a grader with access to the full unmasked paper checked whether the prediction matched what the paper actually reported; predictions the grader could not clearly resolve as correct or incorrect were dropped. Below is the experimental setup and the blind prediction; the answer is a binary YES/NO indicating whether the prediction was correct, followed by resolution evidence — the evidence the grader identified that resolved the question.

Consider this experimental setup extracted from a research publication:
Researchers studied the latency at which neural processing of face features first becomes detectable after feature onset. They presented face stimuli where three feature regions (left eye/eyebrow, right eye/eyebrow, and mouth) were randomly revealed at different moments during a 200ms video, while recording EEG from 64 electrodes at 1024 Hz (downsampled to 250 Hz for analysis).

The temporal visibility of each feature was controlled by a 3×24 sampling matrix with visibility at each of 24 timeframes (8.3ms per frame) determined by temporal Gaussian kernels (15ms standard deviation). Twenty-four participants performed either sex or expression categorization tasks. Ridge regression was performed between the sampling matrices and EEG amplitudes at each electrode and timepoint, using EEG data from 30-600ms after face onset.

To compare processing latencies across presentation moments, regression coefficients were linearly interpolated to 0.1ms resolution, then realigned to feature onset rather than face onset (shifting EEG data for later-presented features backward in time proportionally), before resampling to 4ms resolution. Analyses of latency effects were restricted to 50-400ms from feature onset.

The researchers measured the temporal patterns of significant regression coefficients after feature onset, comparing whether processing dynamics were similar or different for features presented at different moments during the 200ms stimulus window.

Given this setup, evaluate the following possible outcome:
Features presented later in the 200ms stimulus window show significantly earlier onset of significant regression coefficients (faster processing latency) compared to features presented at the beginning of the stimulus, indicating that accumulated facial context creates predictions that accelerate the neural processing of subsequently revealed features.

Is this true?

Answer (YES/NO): NO